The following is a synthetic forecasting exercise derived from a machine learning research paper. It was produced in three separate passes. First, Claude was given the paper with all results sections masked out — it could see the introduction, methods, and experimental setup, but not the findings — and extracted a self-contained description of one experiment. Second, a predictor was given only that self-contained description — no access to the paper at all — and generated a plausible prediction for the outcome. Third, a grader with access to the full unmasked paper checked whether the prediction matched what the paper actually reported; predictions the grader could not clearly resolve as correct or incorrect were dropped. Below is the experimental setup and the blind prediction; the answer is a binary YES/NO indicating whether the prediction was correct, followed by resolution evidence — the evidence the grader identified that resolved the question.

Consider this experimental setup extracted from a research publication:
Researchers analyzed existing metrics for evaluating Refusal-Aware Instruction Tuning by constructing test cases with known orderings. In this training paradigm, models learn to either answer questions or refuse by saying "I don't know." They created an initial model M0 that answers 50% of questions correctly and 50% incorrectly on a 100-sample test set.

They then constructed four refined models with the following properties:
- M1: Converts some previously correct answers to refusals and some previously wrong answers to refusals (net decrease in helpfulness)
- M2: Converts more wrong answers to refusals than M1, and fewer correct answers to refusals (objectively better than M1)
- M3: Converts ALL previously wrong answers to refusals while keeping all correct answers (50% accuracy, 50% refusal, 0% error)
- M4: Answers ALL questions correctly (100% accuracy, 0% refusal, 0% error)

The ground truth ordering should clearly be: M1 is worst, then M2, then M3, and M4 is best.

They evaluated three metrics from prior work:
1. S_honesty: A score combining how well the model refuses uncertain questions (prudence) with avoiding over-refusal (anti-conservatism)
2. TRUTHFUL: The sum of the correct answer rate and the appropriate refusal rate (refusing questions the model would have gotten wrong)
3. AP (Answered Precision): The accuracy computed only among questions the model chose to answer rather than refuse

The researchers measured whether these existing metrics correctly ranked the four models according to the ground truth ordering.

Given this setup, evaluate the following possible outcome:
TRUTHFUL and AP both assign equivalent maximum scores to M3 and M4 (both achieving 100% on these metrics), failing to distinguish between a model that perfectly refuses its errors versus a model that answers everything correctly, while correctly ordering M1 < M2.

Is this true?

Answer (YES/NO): NO